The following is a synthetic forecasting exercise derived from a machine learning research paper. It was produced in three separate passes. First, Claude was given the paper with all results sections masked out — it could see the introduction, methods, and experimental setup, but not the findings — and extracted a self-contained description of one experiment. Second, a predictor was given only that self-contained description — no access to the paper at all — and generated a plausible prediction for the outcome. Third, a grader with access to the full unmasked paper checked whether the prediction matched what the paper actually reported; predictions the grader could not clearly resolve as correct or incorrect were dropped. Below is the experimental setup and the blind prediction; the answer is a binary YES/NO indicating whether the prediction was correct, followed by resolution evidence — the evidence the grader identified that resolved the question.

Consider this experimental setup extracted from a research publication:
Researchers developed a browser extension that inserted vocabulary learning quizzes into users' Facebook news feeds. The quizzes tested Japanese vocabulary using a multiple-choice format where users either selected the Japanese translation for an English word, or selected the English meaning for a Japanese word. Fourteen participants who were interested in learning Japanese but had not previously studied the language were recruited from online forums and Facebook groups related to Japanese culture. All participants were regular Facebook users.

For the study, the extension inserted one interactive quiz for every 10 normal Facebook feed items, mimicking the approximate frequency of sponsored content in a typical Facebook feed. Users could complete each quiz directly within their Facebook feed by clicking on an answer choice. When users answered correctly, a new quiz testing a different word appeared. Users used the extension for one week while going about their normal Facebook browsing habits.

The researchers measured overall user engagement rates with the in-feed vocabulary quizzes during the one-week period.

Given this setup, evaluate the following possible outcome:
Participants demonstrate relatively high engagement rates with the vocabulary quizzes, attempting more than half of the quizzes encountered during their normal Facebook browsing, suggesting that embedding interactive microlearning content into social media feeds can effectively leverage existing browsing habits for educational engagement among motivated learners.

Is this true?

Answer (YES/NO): NO